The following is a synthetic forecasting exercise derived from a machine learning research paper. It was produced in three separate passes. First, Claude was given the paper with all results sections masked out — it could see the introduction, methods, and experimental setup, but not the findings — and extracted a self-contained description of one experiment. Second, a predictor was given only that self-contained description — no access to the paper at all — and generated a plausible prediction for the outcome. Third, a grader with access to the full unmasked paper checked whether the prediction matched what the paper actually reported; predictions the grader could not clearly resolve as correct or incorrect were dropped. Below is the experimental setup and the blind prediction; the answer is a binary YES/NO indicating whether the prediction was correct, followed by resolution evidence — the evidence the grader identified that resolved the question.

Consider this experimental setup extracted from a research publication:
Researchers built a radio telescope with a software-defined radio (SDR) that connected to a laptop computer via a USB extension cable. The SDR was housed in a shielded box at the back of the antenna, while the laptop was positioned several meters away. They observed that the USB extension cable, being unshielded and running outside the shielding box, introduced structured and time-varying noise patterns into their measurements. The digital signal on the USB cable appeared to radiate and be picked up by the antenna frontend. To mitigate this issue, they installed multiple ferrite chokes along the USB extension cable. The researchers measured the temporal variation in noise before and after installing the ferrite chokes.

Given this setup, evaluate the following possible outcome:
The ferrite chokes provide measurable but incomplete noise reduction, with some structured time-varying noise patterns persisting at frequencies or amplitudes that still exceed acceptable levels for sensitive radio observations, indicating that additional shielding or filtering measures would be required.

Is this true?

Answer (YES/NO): NO